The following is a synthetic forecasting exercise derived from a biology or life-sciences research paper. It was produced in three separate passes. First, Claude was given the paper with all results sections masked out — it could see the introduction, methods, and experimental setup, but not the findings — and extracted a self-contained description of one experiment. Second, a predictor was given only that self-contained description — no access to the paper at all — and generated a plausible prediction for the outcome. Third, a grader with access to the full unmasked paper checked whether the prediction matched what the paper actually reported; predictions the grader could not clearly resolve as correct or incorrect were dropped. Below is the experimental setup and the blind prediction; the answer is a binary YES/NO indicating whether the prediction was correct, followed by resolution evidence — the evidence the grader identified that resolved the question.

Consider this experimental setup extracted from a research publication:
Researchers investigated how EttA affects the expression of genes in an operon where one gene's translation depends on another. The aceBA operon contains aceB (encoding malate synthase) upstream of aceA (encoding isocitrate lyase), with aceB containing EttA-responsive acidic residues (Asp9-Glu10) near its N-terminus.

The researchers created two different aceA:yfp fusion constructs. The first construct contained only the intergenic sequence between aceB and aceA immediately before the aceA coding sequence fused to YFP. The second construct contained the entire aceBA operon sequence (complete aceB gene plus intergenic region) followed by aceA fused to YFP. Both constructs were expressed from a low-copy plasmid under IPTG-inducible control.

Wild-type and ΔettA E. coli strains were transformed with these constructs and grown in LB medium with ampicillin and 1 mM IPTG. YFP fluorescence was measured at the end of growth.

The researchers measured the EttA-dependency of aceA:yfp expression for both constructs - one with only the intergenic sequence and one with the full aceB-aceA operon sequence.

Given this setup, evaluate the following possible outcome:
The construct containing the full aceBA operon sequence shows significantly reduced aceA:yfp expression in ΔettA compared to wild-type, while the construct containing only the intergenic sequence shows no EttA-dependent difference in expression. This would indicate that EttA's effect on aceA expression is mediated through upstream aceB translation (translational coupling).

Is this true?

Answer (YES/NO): YES